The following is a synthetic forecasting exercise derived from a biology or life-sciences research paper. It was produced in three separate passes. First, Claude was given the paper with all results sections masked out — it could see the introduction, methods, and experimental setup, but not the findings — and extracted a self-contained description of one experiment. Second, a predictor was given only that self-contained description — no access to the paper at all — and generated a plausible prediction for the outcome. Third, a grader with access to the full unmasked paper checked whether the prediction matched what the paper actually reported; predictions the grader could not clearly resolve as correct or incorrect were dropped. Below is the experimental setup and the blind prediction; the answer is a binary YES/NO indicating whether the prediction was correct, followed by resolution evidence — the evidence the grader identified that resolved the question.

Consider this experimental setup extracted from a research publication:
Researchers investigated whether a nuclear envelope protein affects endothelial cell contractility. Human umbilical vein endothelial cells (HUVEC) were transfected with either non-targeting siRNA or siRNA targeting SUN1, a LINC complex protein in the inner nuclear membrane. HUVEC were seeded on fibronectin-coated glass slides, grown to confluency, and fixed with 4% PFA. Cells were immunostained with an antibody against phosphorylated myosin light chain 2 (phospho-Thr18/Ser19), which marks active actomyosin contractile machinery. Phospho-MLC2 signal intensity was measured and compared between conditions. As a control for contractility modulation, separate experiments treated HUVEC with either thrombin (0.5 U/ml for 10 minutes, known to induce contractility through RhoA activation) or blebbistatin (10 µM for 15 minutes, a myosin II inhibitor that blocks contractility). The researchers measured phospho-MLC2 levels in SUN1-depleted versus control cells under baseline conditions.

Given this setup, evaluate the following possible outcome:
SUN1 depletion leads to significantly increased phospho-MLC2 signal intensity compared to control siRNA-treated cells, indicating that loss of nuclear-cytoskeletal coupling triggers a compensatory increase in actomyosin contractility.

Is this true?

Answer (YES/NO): YES